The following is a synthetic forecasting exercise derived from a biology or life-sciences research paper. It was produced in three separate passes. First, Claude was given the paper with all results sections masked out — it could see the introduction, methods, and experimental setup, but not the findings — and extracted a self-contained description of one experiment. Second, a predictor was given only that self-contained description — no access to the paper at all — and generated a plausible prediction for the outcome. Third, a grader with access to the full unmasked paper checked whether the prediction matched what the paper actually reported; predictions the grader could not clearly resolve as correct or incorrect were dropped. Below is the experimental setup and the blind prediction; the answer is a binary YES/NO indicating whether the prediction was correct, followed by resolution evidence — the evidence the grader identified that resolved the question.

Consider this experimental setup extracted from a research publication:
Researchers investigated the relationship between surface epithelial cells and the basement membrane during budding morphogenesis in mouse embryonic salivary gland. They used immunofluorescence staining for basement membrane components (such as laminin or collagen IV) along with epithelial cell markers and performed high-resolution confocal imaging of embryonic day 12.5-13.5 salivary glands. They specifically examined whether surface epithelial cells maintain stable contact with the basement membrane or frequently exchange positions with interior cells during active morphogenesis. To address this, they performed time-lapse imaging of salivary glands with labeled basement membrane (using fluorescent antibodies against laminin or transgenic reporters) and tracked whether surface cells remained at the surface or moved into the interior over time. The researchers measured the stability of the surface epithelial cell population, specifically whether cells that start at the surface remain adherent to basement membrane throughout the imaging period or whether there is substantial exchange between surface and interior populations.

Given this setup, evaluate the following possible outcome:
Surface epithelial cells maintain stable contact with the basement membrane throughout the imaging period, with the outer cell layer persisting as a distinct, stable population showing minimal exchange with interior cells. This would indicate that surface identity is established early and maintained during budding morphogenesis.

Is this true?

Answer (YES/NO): NO